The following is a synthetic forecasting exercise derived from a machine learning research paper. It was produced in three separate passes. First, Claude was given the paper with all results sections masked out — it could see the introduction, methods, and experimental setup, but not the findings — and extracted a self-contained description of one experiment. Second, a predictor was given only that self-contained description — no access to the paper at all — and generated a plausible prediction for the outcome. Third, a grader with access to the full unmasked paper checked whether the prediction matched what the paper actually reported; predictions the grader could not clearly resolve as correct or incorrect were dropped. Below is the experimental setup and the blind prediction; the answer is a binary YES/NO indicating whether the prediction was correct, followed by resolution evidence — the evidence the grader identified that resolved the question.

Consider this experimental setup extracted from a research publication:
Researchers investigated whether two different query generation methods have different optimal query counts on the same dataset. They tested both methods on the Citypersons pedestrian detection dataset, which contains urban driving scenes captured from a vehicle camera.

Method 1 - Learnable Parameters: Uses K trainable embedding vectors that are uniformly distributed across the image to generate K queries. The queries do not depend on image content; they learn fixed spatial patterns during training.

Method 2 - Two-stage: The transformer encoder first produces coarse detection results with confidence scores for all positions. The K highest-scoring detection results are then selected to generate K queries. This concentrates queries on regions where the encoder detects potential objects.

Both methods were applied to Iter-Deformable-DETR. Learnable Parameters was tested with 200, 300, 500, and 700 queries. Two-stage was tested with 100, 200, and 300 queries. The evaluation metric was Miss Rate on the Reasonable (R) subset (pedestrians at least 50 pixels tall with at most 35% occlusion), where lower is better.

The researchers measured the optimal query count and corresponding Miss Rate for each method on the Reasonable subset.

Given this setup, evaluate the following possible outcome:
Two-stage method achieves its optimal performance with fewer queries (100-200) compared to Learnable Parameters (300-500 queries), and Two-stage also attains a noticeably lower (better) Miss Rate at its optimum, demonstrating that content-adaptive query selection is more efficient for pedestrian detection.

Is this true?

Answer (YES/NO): NO